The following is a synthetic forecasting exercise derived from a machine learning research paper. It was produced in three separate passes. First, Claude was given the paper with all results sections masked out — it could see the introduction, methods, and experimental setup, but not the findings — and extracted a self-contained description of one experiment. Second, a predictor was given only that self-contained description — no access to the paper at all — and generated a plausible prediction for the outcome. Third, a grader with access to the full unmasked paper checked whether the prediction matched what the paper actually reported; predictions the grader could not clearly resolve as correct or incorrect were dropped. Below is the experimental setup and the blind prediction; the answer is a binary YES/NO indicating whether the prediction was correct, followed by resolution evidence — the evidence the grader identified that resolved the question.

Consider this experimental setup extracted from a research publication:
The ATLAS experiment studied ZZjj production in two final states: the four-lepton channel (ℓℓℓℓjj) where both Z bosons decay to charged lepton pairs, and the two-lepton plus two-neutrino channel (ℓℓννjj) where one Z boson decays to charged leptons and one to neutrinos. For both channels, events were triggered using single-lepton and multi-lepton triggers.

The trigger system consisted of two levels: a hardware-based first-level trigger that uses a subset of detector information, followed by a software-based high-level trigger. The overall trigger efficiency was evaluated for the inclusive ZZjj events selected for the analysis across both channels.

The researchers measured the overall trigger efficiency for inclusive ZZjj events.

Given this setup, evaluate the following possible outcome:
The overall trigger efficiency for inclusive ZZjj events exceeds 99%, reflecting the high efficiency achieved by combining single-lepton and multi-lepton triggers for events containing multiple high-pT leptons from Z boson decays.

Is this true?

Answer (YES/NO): NO